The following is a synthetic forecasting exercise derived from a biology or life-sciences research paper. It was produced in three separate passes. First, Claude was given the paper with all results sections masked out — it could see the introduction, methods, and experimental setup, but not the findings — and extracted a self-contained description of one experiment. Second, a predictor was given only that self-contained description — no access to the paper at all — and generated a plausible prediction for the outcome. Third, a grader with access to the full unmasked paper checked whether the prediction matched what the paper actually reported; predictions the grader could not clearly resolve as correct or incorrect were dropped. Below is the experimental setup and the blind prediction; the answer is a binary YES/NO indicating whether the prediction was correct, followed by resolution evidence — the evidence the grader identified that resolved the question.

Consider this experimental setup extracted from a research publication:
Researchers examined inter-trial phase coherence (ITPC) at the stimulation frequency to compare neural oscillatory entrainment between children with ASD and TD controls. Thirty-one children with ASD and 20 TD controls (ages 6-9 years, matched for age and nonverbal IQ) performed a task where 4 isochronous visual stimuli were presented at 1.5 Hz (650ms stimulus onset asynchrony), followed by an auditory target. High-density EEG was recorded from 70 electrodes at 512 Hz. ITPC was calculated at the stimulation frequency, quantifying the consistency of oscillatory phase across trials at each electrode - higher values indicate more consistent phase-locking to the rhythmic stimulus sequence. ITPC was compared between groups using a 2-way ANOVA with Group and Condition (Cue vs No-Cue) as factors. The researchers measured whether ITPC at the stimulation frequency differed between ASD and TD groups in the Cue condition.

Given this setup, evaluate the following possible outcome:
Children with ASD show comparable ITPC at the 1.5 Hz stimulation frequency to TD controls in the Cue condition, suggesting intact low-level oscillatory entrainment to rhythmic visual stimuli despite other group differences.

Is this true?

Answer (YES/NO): NO